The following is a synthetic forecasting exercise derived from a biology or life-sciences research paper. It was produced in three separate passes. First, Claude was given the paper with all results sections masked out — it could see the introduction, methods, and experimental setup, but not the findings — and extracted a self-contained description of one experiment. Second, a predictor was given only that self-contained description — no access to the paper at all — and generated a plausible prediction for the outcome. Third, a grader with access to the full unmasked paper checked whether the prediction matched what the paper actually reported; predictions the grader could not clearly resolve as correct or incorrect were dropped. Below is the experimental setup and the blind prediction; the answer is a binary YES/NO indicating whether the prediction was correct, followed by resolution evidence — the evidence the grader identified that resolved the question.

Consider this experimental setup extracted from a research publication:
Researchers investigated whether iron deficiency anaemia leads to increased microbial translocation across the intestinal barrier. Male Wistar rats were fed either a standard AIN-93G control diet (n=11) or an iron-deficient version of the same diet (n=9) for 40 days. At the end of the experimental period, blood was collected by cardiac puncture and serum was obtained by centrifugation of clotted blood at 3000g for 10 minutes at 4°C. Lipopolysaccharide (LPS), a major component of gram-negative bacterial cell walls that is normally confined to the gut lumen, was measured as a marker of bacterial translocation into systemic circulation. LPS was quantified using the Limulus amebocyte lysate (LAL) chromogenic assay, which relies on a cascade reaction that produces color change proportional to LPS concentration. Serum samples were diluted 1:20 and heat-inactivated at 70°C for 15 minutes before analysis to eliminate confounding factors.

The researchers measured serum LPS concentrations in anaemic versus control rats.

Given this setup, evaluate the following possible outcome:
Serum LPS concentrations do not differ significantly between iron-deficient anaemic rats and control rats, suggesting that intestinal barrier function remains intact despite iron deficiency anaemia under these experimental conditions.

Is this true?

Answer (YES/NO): NO